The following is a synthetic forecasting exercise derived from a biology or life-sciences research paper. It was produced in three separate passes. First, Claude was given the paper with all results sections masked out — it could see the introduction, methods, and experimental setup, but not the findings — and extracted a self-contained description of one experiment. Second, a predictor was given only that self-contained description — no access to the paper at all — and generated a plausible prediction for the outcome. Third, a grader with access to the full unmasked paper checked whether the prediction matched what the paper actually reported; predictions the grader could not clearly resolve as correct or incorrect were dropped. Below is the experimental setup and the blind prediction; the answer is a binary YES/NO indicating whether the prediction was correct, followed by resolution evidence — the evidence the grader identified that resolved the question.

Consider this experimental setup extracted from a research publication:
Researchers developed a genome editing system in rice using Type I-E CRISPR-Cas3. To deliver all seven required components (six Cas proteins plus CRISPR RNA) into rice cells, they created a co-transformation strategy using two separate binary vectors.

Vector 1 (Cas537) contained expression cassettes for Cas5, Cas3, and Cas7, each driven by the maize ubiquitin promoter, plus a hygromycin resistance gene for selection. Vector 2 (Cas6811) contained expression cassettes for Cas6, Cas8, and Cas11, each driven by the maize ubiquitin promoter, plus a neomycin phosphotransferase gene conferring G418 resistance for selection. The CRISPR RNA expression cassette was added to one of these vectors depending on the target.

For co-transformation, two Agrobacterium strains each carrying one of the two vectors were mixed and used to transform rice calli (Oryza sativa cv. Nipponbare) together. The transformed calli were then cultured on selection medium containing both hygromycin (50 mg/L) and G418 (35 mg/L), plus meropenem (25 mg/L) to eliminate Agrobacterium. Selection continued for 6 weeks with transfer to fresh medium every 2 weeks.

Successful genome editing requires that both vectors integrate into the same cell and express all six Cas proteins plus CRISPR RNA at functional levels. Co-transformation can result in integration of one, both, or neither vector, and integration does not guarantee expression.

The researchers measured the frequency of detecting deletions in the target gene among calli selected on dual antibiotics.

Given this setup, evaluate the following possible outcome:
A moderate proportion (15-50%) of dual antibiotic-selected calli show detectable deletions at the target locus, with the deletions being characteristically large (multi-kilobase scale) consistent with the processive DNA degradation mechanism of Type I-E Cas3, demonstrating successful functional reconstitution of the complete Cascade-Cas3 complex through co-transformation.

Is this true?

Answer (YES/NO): YES